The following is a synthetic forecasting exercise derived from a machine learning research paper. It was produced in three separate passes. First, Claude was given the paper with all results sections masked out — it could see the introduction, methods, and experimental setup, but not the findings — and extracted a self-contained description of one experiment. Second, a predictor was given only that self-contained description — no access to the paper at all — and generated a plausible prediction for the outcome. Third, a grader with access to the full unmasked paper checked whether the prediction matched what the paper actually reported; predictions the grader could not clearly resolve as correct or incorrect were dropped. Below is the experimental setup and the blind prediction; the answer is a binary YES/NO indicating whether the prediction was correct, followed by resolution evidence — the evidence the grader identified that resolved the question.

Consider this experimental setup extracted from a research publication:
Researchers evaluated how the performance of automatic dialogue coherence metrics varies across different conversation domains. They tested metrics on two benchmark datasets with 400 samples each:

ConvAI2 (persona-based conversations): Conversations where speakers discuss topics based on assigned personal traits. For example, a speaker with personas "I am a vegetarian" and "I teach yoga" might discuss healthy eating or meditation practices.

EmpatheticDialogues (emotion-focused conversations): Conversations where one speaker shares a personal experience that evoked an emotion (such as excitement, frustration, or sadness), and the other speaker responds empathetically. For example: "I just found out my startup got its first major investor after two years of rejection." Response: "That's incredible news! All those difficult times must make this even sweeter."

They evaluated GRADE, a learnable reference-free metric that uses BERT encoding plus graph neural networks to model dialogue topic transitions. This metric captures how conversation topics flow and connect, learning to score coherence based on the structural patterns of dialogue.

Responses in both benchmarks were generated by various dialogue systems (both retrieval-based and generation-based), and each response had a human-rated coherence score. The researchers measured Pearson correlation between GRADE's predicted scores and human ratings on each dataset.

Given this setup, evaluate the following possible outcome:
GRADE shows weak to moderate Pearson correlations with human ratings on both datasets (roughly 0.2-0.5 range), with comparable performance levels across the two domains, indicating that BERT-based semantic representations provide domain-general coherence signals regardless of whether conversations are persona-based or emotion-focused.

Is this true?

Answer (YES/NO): NO